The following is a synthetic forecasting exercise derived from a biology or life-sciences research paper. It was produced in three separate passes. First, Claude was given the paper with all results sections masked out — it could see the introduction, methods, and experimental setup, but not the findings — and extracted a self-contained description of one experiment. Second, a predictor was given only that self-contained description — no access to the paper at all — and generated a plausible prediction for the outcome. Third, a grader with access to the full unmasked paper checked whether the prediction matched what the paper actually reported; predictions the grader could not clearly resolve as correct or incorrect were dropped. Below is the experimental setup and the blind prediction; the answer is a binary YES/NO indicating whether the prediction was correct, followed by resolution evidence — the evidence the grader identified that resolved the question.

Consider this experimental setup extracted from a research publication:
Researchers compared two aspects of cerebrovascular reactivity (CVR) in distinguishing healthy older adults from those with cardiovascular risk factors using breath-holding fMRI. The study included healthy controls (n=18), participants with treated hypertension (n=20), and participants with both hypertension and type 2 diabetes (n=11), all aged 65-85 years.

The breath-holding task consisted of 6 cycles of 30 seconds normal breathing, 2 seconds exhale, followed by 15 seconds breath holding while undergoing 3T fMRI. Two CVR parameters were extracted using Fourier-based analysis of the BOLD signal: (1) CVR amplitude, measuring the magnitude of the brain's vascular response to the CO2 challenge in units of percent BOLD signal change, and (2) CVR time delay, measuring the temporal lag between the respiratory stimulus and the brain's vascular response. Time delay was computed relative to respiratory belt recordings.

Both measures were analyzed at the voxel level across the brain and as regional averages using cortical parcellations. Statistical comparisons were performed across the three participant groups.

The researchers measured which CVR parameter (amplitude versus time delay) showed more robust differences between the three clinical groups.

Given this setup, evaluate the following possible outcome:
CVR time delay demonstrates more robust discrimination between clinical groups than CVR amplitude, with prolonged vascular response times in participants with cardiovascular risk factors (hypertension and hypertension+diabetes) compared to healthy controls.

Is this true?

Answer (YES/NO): NO